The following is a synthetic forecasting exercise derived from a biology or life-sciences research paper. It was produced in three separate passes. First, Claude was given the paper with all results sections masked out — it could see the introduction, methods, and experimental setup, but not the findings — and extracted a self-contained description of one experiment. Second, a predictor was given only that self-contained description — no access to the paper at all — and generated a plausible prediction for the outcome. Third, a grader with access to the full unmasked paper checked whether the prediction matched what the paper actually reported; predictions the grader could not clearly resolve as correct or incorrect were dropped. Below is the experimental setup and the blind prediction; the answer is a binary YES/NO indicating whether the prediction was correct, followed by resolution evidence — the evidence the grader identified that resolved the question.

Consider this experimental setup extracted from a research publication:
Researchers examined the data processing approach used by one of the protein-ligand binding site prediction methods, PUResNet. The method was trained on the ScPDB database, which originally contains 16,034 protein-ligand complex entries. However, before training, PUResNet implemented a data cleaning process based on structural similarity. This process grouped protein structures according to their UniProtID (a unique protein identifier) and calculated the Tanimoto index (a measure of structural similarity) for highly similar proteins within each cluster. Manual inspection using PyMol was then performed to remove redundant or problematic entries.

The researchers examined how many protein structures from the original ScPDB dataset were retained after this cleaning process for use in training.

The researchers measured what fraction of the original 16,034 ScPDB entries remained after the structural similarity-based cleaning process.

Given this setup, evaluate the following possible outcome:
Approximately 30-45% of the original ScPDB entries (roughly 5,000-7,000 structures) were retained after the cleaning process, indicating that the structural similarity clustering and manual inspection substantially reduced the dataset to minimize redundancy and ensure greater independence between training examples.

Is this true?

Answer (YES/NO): YES